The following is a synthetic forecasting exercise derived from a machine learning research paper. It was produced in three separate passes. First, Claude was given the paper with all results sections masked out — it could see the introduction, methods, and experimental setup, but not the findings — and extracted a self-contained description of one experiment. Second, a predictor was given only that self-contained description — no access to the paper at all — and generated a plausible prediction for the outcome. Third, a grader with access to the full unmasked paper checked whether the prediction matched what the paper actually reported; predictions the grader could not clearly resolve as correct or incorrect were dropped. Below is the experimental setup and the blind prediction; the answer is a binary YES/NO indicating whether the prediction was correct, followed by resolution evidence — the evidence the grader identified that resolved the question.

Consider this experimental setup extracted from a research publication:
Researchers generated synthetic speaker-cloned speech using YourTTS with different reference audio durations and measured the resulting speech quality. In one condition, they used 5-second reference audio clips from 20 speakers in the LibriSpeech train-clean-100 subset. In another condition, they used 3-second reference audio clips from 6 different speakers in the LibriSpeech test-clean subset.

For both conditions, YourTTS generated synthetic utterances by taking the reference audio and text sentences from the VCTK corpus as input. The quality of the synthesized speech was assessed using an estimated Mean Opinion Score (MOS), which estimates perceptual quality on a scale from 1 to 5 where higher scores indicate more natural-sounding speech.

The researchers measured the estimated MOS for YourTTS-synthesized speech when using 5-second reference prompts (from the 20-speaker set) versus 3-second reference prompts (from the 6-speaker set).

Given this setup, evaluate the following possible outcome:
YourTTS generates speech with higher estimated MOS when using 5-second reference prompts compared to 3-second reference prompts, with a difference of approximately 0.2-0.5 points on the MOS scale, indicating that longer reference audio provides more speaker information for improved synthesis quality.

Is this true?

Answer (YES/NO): NO